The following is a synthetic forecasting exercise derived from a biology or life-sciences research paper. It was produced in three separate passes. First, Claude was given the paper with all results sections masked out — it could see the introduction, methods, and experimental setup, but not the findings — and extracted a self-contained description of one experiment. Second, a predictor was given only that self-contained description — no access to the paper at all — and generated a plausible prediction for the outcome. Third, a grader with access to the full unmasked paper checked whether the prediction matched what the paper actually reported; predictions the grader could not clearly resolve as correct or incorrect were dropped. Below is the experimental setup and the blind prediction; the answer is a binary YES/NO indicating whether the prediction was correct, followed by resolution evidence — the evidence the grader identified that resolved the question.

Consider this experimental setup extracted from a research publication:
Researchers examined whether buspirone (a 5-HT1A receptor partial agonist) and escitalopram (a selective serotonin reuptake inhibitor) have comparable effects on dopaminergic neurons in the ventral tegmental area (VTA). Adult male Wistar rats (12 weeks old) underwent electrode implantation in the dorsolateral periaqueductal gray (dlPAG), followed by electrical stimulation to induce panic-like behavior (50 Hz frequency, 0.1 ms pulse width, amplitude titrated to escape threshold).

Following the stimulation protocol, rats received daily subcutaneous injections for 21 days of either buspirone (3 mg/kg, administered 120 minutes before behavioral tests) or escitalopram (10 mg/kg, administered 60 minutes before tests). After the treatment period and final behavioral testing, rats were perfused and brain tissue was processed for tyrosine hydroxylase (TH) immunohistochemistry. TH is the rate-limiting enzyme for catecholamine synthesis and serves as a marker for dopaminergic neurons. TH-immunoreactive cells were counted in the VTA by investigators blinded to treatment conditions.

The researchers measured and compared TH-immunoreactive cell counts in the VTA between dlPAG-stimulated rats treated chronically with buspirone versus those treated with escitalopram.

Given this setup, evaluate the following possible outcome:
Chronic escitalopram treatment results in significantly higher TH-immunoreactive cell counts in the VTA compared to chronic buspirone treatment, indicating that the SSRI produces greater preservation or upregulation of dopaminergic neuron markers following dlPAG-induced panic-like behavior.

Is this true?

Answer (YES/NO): NO